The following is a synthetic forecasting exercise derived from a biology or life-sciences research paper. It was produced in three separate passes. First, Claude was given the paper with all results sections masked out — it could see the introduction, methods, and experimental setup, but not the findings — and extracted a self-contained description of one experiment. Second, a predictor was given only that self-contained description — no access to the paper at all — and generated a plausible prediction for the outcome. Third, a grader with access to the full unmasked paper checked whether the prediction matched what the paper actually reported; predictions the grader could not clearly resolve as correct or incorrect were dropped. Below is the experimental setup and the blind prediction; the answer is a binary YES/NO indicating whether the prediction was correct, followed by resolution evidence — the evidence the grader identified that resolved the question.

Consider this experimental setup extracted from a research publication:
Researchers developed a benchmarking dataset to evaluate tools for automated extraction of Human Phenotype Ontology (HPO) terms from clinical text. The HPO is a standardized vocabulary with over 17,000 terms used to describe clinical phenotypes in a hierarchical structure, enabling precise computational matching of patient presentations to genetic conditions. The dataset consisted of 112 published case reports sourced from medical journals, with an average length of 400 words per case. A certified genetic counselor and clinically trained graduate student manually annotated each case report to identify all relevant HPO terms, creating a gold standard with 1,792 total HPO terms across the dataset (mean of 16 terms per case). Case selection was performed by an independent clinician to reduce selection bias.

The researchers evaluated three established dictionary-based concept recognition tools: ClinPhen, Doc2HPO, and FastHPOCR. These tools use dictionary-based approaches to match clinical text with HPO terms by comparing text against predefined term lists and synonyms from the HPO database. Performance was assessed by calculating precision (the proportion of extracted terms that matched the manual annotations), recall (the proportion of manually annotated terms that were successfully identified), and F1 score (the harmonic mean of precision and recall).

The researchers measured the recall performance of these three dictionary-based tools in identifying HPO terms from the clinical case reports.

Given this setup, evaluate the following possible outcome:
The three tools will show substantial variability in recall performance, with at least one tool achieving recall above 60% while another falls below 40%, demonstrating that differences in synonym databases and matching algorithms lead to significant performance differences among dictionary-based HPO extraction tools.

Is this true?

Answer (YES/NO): NO